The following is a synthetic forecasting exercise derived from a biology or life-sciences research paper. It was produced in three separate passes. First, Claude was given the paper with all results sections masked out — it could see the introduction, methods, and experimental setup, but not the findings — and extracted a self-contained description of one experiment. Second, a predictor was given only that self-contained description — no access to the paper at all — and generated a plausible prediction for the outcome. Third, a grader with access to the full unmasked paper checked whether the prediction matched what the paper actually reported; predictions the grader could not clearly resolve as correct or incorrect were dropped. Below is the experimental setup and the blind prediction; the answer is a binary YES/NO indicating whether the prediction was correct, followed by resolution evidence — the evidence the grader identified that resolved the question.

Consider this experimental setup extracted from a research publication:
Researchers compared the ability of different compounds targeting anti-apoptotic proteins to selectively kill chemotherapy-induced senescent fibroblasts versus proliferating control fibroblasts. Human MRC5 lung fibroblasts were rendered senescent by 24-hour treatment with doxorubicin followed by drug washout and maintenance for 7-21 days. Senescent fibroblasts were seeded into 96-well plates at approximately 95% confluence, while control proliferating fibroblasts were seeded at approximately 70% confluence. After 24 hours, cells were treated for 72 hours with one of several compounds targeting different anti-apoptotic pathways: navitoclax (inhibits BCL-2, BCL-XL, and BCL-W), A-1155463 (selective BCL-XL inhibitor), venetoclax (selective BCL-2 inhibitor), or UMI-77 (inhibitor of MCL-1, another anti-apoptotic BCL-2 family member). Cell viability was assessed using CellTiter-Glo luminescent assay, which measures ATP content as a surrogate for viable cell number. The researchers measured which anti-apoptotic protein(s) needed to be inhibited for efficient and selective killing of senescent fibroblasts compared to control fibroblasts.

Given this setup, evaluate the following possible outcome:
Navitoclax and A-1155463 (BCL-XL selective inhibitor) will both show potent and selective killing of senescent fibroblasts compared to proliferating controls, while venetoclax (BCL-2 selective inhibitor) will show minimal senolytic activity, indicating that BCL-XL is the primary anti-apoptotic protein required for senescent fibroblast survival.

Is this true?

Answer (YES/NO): YES